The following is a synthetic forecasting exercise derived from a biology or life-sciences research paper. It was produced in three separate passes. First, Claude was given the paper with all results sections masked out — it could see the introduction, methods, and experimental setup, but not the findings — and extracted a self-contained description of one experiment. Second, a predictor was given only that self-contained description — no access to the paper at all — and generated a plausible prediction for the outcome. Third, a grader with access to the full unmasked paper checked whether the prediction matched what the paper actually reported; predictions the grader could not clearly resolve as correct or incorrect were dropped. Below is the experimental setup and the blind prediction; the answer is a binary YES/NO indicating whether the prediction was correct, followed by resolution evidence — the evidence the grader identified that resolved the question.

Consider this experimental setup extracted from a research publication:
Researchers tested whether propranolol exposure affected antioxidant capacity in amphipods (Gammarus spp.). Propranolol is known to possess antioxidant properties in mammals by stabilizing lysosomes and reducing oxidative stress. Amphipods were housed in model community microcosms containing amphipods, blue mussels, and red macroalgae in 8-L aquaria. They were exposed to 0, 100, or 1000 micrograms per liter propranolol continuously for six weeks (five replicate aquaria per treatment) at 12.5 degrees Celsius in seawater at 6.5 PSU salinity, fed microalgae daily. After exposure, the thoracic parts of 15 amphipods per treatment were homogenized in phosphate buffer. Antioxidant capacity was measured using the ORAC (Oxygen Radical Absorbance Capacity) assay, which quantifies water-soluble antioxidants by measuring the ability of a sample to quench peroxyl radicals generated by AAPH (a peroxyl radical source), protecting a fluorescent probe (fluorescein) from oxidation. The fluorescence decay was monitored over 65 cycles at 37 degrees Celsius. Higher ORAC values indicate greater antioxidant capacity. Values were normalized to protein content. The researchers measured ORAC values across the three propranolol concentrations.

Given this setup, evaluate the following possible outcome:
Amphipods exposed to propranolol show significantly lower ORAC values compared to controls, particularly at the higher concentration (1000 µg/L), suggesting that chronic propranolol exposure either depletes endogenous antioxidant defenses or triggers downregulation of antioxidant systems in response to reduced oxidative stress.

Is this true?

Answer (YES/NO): NO